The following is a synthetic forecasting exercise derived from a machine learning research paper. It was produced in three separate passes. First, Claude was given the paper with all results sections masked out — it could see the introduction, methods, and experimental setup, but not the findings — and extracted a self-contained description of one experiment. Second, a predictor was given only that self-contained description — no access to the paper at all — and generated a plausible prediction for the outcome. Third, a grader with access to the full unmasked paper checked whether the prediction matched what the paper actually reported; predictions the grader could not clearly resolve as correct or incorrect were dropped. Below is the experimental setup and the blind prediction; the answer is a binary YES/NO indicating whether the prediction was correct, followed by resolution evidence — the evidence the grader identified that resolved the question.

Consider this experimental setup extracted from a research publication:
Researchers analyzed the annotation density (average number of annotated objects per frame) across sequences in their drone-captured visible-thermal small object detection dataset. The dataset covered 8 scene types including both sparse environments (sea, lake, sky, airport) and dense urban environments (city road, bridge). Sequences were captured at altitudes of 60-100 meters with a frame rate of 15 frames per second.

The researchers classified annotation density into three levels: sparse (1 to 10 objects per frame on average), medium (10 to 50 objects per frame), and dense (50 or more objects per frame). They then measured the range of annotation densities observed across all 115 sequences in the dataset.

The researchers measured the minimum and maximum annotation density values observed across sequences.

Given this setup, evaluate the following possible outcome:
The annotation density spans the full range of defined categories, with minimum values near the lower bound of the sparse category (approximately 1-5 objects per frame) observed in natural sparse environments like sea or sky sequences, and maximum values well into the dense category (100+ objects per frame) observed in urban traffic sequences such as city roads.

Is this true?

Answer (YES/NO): YES